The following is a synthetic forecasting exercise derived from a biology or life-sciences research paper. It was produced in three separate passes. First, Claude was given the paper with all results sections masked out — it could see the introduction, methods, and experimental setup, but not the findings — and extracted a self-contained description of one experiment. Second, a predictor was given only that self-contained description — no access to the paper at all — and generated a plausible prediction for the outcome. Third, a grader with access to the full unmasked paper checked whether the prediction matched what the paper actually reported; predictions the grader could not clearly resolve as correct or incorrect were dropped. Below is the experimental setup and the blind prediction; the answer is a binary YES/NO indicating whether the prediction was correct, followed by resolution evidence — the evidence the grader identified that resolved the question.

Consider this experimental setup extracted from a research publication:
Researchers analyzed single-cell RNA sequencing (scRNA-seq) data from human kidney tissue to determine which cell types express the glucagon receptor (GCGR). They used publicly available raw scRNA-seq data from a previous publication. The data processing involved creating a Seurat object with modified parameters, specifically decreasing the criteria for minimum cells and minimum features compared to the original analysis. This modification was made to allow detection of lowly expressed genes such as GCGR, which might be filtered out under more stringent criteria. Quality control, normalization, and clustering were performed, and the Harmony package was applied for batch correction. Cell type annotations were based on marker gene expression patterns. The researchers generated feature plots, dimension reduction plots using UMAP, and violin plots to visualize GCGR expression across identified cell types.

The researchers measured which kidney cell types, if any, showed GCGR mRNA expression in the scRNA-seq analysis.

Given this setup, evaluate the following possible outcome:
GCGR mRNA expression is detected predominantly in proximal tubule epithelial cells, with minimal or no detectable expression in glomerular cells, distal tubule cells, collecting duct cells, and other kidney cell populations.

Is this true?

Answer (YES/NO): NO